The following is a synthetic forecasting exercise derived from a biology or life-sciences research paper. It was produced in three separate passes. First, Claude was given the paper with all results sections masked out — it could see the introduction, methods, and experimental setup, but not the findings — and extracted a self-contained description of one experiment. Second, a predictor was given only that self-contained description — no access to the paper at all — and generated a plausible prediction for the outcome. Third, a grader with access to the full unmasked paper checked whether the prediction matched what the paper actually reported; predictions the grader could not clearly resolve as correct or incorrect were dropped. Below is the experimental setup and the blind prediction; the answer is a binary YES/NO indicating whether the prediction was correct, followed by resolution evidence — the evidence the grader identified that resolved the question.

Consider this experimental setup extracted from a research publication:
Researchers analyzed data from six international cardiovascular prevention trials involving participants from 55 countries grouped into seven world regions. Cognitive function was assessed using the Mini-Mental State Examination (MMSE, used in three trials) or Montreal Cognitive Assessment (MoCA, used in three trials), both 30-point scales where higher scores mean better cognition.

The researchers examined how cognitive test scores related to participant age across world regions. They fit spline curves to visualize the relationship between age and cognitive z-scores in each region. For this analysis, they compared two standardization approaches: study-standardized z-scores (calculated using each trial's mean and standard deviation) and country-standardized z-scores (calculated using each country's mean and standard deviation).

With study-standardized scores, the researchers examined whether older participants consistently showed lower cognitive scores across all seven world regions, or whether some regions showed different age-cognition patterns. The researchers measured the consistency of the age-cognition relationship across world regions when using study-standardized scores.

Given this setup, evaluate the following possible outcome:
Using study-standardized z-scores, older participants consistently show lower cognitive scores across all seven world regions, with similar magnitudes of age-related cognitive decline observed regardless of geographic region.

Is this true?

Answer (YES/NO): NO